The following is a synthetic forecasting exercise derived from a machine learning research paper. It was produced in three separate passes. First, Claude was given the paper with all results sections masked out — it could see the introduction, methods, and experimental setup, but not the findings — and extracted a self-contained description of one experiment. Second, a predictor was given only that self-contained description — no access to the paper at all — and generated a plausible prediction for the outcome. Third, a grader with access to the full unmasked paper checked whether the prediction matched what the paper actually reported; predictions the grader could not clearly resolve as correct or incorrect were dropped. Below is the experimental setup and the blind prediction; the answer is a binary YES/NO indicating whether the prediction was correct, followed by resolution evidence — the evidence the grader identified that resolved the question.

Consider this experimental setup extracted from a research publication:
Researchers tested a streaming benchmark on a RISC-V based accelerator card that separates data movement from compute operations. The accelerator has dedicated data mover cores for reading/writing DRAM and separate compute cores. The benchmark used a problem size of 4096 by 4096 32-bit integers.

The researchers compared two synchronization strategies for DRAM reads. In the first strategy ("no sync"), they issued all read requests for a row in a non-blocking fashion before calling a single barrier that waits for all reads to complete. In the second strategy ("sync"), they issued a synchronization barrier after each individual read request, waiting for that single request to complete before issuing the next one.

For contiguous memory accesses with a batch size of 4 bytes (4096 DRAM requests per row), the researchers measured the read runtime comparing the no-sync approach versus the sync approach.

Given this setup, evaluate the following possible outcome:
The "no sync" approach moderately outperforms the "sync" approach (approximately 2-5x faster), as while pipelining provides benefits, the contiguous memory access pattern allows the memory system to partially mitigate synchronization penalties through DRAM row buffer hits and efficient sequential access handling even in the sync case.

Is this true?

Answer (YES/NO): NO